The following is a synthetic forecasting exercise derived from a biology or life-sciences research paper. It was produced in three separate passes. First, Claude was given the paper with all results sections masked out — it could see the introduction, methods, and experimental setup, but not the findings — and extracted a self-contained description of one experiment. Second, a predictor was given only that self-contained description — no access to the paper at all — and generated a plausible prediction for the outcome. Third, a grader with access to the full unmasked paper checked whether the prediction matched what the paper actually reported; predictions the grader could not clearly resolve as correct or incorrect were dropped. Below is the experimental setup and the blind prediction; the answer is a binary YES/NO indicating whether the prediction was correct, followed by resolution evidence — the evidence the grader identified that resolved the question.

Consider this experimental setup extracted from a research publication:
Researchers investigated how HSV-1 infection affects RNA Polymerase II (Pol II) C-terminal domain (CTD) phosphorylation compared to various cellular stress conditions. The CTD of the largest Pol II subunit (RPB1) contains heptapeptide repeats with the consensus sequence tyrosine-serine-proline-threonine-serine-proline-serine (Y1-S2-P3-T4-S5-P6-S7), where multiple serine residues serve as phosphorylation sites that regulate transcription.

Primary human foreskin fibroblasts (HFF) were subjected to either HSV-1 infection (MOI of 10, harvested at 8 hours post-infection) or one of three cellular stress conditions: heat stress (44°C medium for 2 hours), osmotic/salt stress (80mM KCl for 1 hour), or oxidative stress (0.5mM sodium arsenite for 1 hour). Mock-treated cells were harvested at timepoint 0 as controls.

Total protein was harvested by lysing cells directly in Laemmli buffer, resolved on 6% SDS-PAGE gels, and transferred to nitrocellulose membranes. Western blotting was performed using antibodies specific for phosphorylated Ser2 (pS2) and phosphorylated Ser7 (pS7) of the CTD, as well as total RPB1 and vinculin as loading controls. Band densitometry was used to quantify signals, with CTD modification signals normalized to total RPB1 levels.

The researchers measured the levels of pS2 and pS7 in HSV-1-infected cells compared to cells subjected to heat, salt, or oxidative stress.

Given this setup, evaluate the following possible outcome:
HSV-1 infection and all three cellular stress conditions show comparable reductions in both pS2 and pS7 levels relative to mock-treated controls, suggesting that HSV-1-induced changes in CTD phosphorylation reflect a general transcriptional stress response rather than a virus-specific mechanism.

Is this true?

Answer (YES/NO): NO